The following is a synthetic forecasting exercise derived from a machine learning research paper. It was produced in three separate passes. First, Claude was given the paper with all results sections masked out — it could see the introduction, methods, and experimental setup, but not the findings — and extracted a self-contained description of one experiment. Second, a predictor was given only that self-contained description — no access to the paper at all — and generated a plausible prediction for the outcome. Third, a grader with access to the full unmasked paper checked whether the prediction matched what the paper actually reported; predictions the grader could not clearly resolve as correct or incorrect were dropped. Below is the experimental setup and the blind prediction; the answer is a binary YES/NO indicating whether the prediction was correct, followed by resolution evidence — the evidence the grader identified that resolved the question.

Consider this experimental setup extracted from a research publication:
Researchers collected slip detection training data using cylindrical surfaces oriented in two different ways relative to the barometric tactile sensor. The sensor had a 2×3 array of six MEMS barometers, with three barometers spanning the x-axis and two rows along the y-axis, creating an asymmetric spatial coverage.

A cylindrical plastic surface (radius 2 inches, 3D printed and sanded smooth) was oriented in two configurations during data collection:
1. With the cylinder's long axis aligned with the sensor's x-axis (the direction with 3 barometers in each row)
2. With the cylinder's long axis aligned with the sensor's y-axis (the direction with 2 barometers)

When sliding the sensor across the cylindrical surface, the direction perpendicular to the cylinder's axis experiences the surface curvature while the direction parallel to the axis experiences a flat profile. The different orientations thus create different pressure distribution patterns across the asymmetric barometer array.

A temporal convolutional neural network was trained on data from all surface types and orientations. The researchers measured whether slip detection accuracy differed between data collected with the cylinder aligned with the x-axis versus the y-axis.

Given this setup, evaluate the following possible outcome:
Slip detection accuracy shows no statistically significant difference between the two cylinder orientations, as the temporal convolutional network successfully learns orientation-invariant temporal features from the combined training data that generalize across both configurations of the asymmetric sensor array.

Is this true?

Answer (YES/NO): NO